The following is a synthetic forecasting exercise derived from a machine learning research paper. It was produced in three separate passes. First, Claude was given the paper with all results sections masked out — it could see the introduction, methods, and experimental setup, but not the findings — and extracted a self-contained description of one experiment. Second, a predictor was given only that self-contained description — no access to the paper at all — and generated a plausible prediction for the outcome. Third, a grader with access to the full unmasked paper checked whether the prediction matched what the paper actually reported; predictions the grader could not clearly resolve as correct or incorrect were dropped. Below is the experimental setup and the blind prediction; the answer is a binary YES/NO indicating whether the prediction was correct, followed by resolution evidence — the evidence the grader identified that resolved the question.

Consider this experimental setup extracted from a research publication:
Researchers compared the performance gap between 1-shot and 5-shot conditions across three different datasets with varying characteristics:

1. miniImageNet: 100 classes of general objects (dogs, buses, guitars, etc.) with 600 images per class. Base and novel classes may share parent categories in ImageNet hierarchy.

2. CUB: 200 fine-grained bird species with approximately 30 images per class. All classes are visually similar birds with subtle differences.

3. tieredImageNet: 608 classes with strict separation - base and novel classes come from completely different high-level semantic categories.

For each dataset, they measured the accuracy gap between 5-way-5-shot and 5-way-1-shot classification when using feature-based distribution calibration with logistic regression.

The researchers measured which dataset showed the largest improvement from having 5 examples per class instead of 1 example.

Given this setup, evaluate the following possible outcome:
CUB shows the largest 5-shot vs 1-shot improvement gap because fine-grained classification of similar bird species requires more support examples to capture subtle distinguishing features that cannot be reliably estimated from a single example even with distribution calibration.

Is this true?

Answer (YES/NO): NO